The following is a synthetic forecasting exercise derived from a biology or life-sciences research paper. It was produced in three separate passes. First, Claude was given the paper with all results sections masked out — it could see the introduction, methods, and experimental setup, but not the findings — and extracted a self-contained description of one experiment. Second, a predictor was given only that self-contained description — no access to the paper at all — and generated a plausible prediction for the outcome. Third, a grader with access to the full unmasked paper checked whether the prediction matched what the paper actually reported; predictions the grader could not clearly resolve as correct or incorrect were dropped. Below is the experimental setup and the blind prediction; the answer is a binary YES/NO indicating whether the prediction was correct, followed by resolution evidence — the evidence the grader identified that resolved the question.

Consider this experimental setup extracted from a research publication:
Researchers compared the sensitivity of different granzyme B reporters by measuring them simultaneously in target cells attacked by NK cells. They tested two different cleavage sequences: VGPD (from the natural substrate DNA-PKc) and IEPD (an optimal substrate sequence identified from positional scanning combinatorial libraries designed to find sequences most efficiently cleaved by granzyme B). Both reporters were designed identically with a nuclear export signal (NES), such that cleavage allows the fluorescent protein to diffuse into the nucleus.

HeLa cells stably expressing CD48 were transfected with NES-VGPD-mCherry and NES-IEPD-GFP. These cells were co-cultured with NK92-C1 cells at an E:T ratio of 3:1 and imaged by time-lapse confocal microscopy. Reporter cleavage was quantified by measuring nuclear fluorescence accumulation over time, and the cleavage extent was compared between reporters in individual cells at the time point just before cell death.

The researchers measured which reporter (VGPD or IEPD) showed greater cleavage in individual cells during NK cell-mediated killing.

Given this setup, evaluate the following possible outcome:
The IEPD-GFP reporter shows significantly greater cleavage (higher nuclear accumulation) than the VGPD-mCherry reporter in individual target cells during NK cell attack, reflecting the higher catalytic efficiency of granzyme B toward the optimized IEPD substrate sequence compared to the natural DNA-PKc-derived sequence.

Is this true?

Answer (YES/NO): NO